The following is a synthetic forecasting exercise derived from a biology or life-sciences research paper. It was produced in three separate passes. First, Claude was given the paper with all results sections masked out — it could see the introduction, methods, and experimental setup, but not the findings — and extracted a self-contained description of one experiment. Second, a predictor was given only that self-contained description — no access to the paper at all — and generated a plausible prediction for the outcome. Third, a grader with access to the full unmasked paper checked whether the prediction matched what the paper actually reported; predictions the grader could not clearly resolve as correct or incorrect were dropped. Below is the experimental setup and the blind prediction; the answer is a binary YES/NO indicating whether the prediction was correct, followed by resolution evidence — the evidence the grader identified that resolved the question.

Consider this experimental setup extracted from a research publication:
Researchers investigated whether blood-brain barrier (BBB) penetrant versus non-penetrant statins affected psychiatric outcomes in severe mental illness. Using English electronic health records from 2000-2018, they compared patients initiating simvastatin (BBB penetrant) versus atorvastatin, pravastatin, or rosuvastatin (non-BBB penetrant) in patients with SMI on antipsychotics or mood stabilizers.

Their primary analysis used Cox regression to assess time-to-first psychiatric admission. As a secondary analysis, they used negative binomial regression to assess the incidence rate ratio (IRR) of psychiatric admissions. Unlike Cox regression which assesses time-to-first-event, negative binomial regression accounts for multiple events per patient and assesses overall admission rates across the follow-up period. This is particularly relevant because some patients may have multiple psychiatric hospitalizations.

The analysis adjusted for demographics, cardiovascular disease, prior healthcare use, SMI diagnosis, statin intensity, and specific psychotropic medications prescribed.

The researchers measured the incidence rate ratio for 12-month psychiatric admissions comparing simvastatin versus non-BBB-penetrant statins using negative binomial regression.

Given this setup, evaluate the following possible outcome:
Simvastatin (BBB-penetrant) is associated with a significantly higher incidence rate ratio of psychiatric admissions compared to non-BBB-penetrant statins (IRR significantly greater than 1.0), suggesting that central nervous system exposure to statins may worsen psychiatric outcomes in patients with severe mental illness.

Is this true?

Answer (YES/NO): NO